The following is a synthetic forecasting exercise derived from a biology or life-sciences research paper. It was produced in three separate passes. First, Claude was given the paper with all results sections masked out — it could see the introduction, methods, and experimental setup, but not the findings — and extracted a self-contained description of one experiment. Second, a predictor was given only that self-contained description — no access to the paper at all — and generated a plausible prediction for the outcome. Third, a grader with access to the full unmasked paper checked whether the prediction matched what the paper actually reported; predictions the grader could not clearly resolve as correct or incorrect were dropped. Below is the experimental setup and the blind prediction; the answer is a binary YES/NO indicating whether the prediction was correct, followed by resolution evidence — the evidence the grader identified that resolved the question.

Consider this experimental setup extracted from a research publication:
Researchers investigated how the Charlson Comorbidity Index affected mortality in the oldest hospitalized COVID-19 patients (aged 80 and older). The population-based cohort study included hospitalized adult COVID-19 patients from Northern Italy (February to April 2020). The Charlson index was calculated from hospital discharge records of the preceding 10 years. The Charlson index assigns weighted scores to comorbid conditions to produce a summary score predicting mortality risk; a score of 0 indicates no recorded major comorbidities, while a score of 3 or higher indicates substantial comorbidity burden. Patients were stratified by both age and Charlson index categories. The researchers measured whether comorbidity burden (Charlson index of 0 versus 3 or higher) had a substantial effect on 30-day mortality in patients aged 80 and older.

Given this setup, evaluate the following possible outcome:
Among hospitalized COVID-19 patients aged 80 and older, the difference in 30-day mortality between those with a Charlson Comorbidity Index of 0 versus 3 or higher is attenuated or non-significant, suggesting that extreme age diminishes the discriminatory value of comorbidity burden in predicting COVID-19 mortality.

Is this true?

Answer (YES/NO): YES